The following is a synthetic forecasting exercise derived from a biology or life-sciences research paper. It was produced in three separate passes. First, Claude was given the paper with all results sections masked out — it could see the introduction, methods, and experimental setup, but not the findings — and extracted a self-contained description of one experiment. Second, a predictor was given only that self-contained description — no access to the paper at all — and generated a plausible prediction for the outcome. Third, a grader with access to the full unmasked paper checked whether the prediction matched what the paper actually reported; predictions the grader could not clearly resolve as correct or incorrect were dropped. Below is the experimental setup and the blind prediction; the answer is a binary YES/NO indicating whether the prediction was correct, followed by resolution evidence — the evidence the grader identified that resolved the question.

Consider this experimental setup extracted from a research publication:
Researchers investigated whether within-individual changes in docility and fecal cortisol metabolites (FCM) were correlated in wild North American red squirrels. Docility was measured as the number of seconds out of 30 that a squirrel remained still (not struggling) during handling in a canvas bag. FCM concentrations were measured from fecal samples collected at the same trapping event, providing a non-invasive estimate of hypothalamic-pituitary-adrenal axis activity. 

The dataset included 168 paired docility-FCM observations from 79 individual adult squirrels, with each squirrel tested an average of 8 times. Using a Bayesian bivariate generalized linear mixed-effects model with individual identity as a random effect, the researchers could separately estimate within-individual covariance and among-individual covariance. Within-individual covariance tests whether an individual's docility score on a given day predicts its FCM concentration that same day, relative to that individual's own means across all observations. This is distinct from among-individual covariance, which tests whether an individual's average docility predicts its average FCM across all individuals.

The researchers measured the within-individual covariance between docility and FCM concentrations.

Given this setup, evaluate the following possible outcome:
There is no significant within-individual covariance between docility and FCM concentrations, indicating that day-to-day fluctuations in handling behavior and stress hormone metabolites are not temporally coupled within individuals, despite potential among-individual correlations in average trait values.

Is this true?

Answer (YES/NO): YES